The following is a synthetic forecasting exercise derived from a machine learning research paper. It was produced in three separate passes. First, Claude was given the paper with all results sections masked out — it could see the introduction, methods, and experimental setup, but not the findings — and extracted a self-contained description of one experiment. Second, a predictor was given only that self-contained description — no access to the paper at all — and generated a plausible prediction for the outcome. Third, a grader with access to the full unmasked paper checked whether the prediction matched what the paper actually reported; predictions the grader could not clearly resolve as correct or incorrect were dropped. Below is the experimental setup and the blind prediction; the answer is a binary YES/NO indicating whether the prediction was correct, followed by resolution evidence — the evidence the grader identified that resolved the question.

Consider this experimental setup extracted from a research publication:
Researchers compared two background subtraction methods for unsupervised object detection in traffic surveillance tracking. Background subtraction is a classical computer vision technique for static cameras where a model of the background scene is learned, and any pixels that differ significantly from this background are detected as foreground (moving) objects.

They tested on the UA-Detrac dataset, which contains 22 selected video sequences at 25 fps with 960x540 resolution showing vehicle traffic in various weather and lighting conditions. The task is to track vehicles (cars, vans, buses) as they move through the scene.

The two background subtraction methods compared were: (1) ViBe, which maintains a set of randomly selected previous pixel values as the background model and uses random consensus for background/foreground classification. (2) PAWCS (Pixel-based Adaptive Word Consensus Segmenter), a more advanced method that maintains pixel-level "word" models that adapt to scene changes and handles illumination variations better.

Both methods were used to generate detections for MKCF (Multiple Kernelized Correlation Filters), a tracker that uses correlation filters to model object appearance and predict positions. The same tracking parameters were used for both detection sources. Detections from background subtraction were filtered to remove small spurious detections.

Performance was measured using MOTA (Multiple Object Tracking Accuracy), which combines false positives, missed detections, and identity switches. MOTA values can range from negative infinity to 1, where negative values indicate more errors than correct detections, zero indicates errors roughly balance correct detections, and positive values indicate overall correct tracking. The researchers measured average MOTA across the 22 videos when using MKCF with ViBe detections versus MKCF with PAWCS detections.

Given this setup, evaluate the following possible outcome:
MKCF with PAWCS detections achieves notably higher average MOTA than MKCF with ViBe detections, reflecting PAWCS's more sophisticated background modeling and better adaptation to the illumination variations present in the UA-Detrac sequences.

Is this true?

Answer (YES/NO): YES